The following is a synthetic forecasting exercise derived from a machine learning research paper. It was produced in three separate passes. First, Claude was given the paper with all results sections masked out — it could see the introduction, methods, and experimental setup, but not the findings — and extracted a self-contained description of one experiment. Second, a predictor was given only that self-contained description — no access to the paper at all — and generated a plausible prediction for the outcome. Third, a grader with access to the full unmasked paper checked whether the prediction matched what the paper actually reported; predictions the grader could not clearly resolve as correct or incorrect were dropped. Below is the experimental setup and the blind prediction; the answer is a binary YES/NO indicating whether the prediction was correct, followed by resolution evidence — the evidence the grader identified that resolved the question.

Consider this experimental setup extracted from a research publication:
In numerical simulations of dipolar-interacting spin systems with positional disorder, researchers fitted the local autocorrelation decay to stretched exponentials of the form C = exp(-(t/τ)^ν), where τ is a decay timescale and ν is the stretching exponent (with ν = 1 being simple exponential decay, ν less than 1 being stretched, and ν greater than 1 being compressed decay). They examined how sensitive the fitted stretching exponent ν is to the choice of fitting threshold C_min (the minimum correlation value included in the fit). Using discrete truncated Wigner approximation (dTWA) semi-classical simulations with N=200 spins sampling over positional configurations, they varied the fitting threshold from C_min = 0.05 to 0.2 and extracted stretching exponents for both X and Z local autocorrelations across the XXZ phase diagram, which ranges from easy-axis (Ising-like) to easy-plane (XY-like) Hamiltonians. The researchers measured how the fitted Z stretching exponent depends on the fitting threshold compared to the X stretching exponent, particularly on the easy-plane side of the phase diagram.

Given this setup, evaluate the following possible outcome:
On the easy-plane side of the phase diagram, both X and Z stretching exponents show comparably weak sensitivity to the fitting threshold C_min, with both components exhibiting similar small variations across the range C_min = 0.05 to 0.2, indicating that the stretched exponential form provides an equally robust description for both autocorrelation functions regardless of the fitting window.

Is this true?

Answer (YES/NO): NO